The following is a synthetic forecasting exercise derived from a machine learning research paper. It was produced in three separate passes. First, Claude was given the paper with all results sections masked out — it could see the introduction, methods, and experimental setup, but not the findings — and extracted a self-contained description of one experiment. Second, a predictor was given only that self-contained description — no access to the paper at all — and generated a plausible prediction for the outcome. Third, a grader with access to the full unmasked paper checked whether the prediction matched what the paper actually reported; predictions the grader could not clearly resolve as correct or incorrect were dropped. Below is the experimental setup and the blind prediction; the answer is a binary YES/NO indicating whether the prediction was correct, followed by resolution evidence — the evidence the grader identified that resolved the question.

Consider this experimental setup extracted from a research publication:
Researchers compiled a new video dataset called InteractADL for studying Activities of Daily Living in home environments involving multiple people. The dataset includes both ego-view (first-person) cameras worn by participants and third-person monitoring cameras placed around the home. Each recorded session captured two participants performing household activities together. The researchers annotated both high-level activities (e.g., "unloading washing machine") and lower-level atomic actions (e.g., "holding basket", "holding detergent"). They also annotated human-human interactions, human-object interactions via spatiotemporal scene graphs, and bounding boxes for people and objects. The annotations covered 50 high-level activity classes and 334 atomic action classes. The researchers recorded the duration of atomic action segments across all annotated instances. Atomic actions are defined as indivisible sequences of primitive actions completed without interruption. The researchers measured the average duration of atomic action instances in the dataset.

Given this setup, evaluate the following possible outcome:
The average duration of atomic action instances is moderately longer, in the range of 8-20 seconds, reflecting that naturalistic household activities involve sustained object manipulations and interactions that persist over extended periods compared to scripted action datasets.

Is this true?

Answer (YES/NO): YES